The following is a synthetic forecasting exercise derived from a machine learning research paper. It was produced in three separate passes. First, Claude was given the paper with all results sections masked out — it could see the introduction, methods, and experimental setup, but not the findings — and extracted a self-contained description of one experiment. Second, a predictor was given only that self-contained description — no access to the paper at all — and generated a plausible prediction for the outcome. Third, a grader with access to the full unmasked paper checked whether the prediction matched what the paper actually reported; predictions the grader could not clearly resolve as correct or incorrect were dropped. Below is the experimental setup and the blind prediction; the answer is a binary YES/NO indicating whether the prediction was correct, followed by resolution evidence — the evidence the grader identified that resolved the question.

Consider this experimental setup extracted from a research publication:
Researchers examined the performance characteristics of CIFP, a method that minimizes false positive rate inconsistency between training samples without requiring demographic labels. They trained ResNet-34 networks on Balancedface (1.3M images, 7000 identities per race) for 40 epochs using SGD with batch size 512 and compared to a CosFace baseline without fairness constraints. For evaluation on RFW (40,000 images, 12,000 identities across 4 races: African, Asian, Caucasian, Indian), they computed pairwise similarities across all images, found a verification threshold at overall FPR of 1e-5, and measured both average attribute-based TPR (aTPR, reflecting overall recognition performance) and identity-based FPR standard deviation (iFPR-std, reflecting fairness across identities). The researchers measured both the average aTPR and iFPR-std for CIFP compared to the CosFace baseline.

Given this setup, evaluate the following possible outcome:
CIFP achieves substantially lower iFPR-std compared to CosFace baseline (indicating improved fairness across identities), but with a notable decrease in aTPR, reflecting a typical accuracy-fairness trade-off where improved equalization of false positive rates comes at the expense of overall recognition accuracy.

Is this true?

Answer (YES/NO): NO